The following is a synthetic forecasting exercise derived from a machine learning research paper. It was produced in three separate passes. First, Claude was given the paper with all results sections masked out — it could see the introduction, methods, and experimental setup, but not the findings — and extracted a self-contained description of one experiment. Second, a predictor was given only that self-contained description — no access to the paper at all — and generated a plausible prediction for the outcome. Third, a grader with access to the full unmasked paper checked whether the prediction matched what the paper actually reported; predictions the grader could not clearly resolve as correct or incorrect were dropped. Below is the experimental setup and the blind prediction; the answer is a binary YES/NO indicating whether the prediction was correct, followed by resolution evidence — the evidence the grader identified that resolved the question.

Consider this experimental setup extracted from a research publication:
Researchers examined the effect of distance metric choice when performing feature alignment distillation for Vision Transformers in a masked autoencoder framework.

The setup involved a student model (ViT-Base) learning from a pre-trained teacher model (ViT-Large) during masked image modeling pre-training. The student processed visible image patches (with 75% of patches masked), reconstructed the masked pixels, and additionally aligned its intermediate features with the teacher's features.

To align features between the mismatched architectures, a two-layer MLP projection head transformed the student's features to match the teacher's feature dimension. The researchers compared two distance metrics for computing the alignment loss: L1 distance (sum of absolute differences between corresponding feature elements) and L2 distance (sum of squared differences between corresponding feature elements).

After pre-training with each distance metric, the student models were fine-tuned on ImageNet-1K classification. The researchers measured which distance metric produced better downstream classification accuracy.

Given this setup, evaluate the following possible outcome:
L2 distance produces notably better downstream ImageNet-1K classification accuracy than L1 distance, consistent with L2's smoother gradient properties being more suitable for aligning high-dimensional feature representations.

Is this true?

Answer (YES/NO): NO